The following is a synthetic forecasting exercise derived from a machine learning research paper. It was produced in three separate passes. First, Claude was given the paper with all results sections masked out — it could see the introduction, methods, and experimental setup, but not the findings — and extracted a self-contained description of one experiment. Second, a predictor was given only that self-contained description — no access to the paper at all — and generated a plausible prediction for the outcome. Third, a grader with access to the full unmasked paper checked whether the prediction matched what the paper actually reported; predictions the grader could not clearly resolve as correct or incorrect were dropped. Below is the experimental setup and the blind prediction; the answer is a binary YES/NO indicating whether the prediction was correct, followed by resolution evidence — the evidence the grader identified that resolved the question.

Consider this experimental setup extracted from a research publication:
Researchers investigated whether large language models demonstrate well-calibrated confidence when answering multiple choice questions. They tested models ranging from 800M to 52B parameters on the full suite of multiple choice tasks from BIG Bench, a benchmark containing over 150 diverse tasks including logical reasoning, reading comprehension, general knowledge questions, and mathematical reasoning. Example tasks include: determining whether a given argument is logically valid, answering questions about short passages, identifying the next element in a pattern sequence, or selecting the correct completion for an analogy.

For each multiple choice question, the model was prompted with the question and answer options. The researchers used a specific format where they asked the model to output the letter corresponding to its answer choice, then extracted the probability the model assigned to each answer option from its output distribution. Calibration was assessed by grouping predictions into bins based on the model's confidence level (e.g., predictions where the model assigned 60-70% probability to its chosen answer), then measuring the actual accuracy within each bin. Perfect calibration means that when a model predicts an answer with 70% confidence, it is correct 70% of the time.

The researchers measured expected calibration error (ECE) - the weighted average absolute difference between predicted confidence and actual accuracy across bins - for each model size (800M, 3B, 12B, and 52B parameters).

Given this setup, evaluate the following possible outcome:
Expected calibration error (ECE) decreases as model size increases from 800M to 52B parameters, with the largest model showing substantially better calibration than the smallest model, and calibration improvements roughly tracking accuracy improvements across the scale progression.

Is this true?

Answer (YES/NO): NO